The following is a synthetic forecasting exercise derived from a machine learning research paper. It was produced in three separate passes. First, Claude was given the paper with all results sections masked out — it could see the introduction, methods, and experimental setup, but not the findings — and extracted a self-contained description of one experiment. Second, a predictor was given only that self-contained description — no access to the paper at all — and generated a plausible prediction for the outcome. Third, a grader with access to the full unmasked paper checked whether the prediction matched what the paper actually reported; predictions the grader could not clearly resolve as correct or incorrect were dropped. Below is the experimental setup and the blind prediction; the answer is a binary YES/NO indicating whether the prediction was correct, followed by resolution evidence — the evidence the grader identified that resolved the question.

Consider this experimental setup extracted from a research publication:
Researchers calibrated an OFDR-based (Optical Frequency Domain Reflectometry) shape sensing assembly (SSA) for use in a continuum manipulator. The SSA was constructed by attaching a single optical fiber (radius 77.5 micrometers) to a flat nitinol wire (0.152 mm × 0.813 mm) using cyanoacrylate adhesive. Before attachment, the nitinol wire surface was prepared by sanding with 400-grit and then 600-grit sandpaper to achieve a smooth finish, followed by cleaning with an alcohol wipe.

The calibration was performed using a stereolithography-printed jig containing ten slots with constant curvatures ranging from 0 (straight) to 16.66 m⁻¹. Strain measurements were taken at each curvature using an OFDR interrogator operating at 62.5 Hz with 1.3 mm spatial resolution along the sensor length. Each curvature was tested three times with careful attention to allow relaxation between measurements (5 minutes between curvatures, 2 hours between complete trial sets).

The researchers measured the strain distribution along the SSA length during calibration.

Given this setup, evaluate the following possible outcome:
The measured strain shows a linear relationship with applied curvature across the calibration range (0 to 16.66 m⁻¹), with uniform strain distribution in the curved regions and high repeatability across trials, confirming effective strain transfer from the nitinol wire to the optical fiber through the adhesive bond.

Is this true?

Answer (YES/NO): NO